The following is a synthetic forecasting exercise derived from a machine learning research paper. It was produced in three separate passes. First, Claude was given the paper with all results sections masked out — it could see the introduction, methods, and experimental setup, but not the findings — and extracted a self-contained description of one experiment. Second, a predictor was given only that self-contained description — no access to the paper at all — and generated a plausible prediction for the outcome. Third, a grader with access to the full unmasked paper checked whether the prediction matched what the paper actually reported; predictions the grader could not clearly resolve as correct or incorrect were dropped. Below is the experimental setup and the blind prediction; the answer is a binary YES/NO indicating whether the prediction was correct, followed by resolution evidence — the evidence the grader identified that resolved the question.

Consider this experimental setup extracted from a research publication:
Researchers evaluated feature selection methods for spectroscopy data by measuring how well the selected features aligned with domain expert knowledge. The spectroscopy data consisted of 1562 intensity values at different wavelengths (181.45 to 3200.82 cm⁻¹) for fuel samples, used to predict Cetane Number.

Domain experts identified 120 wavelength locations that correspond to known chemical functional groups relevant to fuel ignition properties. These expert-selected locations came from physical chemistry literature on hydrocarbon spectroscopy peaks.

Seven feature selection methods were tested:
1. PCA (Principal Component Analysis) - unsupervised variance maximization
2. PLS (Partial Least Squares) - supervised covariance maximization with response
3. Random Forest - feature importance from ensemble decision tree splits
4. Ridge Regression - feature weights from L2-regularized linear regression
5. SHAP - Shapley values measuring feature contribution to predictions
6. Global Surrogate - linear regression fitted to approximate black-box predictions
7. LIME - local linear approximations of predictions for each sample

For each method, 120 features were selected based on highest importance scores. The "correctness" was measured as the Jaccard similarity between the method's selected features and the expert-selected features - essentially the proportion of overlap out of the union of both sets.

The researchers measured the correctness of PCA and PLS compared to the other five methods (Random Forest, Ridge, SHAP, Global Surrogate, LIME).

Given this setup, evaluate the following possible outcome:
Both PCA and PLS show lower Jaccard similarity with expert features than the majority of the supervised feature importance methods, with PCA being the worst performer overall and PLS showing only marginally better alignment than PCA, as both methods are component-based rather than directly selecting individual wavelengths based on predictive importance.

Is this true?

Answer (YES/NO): NO